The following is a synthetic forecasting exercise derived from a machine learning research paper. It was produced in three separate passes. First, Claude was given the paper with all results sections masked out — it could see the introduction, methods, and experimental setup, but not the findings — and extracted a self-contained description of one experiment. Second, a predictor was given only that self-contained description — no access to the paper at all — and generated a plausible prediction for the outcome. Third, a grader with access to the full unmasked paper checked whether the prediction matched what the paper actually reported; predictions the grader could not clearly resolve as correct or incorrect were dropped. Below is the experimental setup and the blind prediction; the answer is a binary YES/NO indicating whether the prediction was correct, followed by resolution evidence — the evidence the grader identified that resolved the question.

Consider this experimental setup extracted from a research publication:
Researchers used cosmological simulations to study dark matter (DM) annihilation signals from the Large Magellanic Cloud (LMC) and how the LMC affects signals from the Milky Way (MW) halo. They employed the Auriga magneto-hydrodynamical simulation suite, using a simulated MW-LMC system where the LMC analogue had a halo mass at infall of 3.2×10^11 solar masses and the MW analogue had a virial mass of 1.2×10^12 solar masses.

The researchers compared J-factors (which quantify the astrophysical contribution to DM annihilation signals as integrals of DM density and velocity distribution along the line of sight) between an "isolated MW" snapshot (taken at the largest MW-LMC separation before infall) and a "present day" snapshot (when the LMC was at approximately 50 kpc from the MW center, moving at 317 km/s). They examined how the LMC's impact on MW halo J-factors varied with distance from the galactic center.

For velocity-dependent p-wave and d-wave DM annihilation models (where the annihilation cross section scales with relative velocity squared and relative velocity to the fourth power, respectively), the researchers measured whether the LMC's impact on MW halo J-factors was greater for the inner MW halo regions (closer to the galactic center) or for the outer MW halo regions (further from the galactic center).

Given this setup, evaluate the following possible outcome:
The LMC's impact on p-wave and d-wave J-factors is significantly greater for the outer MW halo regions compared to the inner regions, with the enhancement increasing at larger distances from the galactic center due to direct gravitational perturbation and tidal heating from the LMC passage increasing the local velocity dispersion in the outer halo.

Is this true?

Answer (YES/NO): YES